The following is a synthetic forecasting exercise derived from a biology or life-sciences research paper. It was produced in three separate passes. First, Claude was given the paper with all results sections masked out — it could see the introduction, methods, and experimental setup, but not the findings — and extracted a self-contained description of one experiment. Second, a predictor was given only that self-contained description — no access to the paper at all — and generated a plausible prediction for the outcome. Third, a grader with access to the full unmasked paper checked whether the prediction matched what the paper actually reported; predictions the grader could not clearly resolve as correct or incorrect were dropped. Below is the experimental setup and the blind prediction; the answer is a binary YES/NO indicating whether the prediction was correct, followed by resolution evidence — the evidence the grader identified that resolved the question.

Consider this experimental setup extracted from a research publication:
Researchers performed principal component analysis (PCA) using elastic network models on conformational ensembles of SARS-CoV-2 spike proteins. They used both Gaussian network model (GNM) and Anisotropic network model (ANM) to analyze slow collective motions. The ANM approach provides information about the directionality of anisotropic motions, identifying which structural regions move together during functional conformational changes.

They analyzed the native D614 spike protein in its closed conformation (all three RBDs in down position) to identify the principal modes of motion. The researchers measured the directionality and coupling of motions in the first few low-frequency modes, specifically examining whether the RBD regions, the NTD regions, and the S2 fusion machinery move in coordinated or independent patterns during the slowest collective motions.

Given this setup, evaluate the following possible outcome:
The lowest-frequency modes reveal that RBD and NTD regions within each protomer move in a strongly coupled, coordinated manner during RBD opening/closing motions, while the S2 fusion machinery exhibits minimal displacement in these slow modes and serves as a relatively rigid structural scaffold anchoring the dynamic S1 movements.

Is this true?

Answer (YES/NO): NO